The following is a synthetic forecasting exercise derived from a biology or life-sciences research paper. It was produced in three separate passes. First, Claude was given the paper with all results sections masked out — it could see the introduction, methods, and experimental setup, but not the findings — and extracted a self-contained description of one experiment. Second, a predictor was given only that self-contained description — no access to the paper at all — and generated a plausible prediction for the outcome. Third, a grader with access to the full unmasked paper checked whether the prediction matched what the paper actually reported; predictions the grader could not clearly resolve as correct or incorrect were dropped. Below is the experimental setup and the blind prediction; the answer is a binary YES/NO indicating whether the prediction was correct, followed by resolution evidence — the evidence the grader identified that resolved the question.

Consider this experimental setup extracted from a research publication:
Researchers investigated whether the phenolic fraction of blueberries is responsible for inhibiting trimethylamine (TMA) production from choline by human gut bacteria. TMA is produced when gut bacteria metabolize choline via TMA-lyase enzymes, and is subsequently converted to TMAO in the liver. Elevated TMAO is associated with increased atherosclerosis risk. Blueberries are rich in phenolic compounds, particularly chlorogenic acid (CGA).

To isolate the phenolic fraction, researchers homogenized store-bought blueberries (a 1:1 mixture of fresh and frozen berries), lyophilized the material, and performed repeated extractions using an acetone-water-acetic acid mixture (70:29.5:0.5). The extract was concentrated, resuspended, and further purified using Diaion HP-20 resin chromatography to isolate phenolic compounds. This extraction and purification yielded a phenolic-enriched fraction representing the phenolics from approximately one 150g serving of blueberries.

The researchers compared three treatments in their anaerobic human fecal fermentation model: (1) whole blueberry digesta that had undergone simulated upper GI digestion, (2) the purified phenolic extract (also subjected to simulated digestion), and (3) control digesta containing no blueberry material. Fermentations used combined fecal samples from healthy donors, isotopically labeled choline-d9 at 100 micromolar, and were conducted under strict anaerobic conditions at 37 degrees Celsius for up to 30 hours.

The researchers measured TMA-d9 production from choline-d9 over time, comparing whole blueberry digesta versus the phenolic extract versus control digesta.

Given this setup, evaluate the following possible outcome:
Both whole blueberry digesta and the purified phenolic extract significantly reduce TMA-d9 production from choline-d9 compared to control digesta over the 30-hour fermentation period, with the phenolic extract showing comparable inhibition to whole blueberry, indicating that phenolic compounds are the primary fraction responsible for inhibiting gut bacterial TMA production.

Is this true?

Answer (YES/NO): NO